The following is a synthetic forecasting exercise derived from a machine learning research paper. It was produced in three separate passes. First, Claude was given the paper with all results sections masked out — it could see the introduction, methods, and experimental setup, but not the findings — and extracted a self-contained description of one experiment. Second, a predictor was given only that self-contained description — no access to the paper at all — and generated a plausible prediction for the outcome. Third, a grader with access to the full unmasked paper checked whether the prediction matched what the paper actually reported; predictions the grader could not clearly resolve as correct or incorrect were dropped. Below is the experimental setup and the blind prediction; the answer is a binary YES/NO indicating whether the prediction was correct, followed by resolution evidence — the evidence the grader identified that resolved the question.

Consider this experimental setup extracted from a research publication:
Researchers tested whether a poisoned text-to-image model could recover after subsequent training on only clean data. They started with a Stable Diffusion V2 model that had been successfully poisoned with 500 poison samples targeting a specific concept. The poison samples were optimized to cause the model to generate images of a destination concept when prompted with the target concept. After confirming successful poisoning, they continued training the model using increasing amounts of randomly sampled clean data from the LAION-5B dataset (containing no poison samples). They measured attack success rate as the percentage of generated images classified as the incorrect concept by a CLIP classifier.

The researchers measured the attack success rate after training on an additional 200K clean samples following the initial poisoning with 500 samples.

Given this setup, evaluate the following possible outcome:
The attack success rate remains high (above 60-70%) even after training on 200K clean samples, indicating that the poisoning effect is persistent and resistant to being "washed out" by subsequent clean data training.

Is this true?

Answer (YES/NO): YES